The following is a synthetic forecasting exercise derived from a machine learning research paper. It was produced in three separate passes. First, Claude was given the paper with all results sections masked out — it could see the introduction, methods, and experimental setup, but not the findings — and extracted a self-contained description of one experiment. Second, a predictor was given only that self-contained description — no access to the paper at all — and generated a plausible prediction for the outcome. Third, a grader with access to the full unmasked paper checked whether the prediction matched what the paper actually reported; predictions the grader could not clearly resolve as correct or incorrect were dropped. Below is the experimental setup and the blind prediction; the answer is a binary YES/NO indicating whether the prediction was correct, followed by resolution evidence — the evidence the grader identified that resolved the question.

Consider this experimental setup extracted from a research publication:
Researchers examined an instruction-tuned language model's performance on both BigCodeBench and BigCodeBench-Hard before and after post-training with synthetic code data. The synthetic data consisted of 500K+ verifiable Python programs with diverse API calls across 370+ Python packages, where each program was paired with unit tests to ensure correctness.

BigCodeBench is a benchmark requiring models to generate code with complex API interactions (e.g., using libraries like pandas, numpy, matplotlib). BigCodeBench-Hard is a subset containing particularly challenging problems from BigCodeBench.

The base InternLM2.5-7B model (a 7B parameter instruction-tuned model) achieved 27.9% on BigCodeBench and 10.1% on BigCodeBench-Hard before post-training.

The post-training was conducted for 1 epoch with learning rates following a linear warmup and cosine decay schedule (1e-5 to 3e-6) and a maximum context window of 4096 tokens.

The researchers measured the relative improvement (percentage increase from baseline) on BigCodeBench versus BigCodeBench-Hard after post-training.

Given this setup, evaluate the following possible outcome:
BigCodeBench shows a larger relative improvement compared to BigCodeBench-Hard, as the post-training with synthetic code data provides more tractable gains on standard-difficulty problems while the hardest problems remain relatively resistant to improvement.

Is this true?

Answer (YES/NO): NO